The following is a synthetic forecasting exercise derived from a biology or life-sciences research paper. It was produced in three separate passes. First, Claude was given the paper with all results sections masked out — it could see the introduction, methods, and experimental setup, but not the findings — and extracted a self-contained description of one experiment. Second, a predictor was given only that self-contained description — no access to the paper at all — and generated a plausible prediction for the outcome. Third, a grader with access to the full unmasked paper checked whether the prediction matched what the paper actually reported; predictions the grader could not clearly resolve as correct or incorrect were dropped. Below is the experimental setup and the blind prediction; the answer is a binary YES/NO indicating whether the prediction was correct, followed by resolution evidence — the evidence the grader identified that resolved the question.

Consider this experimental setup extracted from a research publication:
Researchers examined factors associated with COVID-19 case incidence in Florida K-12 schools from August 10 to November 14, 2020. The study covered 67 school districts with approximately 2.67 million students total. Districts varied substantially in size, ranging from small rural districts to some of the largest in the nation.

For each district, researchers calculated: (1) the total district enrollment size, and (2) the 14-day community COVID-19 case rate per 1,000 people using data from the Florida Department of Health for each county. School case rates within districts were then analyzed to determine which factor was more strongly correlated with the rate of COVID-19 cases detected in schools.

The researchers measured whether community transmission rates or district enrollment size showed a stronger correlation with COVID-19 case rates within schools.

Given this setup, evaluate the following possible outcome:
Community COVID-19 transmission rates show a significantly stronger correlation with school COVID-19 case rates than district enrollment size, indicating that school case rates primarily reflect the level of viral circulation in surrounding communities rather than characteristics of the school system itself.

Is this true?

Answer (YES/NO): YES